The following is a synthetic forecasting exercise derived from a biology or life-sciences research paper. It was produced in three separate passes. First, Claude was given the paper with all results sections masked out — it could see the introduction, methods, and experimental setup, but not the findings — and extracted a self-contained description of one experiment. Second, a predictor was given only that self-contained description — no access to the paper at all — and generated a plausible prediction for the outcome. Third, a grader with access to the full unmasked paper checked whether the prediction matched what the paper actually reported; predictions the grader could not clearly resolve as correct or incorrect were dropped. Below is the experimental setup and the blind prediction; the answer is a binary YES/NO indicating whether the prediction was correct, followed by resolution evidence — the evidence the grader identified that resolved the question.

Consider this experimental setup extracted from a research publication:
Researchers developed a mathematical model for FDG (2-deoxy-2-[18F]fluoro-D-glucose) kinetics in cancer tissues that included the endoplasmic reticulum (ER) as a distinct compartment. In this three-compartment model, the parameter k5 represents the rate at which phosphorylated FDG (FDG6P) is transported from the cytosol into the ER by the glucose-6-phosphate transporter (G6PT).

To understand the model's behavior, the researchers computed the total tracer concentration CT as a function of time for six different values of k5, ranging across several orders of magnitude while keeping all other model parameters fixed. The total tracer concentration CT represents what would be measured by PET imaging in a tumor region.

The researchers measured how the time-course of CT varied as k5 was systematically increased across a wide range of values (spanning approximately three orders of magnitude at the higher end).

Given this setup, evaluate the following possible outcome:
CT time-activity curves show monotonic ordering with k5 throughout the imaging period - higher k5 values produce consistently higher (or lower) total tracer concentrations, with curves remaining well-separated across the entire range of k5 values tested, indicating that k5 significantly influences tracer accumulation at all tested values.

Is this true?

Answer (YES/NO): NO